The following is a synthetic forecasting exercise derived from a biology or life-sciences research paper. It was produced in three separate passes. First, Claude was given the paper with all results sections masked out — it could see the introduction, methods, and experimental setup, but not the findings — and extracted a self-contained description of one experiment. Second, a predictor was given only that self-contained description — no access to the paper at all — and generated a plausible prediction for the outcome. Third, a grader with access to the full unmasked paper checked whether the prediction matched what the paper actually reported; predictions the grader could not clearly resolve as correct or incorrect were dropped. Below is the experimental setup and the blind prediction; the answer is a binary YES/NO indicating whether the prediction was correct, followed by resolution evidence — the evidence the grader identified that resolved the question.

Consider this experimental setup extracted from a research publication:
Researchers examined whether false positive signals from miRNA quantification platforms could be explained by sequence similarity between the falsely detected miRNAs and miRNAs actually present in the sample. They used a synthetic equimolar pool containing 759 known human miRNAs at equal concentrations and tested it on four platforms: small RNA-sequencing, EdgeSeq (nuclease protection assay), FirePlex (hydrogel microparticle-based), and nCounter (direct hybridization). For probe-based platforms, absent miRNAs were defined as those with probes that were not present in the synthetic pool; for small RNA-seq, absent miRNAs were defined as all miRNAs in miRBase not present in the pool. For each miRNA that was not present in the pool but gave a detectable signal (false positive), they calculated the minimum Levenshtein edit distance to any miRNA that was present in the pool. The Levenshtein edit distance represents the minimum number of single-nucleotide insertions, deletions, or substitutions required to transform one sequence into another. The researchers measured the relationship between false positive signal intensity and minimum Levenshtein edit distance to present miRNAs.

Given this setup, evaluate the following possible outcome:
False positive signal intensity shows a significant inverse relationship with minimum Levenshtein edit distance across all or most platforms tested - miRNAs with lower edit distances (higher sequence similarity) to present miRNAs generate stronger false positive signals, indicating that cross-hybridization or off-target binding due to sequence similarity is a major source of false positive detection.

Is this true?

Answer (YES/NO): NO